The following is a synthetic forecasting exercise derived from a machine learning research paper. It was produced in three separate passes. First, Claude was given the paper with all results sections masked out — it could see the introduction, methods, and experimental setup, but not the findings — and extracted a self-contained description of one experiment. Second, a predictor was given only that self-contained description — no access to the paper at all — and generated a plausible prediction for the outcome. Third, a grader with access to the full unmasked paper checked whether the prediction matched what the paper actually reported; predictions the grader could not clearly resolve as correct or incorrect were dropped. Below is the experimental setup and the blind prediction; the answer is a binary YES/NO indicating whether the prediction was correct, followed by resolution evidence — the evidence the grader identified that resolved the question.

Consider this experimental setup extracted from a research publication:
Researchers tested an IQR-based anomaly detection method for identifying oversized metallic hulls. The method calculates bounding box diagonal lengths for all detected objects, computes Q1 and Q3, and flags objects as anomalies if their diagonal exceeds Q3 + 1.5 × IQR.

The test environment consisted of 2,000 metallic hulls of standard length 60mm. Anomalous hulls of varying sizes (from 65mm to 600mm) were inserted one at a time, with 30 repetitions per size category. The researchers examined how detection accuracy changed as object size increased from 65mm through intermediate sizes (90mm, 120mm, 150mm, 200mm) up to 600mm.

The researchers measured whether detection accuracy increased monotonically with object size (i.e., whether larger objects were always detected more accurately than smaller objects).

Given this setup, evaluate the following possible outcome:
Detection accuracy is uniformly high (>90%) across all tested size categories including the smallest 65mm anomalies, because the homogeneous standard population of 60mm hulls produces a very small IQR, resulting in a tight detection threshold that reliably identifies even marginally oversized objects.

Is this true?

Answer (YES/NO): NO